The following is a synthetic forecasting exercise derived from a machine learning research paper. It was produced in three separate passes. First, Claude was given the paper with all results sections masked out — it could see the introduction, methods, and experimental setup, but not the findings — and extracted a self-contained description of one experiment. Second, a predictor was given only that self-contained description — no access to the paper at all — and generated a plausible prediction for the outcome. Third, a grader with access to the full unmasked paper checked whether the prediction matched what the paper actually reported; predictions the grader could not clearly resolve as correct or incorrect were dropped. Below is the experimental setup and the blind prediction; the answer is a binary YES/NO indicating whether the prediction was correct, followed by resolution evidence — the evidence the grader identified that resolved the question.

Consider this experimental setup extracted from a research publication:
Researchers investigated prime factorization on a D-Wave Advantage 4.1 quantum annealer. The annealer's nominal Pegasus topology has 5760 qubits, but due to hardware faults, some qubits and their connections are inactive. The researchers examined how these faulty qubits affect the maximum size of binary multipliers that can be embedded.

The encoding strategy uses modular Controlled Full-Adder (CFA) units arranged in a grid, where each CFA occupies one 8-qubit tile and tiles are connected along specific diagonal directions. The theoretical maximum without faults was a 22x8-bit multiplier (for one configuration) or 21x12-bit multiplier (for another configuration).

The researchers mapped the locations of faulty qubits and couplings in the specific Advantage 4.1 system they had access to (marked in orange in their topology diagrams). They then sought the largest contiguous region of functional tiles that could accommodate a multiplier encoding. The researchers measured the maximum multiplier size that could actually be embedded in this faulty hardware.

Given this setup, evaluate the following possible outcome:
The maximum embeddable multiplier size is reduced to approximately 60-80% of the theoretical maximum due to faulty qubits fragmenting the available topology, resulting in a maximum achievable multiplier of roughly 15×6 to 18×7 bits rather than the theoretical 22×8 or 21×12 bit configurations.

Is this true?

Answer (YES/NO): NO